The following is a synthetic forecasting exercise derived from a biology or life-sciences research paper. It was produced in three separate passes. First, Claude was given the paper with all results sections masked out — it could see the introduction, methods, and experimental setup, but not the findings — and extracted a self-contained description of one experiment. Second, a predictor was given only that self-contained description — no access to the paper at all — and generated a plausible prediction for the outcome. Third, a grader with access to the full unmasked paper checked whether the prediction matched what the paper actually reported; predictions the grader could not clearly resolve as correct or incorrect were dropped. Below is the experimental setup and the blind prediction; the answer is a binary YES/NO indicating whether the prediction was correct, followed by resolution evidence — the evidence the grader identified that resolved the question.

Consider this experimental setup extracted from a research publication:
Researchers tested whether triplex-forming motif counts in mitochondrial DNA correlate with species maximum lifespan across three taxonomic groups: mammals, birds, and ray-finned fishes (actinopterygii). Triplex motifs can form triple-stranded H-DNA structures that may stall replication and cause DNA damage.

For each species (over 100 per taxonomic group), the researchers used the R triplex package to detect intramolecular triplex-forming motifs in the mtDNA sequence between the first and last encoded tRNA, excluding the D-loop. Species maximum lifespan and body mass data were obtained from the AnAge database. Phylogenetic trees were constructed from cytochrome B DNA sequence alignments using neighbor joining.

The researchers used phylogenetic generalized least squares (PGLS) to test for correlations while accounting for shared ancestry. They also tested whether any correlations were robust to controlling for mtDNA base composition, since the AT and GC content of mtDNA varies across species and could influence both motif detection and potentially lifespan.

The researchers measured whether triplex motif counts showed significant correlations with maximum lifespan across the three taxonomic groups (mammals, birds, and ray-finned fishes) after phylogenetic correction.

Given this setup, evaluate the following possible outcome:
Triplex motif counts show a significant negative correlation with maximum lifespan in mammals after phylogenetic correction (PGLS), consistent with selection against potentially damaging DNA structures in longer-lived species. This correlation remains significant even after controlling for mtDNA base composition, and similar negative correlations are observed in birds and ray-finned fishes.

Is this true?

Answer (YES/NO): NO